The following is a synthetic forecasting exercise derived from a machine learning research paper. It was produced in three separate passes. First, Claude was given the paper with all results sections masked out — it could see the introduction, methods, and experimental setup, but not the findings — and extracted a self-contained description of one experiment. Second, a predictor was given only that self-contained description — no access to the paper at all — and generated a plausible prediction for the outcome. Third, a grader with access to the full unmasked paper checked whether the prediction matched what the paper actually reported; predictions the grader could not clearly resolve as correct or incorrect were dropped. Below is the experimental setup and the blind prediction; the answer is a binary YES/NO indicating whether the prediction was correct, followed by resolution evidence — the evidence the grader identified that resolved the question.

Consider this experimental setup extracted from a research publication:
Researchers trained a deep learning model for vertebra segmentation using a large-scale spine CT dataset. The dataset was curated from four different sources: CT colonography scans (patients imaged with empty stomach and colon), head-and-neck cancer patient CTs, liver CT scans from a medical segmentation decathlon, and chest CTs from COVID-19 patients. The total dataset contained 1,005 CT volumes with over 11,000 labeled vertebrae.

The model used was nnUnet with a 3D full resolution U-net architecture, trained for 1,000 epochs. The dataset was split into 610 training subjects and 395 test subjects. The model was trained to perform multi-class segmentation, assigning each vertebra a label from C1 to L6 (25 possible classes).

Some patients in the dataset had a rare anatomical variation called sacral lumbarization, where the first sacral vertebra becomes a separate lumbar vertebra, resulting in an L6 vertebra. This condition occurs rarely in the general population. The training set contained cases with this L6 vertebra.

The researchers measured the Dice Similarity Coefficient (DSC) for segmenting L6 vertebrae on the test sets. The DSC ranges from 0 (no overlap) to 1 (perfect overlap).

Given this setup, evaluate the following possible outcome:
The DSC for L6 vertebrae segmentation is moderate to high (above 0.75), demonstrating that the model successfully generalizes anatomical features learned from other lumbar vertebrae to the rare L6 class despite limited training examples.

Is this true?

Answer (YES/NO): NO